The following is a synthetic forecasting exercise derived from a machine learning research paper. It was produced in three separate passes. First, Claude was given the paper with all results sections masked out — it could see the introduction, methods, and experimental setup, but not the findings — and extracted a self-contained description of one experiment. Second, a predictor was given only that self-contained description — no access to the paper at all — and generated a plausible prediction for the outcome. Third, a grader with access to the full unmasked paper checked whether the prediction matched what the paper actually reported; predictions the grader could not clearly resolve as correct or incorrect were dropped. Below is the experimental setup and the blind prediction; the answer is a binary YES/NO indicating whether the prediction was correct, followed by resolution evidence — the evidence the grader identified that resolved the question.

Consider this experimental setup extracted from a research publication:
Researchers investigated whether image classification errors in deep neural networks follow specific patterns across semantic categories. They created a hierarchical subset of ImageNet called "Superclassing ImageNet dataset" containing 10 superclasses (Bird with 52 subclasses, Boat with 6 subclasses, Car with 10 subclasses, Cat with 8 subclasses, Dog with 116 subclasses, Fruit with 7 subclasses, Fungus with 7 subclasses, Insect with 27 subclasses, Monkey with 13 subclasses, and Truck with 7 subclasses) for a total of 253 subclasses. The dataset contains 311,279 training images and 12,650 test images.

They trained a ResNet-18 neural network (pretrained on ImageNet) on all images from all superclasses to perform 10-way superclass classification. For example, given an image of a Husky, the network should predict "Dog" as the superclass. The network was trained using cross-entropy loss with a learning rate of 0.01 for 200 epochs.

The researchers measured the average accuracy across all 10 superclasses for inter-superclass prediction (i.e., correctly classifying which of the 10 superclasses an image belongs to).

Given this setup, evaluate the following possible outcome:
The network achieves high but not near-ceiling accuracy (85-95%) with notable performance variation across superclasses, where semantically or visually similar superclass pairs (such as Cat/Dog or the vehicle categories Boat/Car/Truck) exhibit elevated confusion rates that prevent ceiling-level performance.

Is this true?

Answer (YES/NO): NO